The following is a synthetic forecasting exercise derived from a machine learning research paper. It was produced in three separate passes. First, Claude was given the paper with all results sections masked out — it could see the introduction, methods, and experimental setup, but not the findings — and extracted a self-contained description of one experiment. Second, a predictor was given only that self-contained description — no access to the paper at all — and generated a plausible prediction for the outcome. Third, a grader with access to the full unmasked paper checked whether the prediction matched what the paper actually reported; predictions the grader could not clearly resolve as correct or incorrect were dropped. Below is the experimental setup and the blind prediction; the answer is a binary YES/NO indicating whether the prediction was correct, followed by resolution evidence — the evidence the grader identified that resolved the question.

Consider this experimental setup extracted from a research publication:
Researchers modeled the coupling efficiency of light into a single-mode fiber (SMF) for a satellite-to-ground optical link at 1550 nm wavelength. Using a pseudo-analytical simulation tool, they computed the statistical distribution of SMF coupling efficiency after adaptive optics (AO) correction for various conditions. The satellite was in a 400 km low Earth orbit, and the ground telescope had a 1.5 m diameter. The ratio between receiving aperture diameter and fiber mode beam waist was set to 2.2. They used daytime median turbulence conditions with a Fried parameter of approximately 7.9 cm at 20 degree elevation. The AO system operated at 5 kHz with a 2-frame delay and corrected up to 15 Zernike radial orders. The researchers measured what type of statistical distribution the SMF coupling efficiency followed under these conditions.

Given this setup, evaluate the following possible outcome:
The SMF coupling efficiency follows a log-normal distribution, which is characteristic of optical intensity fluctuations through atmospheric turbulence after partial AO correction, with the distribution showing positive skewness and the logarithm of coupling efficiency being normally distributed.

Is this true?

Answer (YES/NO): NO